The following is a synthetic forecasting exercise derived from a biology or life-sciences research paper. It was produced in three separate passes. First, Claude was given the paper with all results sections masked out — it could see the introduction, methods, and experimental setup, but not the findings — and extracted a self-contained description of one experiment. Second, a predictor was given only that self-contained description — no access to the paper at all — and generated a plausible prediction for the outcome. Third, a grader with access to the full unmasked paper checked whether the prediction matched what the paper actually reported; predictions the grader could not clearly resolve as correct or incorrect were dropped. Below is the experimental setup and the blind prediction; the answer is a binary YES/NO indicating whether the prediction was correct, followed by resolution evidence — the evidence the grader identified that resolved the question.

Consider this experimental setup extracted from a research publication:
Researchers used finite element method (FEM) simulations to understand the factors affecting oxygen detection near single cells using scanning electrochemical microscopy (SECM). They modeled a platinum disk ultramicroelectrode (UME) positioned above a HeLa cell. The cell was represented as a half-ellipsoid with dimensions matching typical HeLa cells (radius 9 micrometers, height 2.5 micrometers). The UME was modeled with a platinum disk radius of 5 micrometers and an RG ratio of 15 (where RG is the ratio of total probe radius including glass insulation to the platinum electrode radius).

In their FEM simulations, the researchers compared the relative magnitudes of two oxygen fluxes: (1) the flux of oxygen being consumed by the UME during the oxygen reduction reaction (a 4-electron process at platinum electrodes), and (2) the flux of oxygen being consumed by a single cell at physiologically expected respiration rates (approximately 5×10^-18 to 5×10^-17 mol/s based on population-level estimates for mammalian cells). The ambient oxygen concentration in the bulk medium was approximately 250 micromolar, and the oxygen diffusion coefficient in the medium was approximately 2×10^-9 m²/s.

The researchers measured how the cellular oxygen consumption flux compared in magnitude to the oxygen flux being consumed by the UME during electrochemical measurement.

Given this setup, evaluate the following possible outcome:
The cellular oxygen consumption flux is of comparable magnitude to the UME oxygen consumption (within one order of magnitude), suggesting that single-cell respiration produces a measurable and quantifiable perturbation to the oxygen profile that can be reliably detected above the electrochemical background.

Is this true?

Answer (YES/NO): NO